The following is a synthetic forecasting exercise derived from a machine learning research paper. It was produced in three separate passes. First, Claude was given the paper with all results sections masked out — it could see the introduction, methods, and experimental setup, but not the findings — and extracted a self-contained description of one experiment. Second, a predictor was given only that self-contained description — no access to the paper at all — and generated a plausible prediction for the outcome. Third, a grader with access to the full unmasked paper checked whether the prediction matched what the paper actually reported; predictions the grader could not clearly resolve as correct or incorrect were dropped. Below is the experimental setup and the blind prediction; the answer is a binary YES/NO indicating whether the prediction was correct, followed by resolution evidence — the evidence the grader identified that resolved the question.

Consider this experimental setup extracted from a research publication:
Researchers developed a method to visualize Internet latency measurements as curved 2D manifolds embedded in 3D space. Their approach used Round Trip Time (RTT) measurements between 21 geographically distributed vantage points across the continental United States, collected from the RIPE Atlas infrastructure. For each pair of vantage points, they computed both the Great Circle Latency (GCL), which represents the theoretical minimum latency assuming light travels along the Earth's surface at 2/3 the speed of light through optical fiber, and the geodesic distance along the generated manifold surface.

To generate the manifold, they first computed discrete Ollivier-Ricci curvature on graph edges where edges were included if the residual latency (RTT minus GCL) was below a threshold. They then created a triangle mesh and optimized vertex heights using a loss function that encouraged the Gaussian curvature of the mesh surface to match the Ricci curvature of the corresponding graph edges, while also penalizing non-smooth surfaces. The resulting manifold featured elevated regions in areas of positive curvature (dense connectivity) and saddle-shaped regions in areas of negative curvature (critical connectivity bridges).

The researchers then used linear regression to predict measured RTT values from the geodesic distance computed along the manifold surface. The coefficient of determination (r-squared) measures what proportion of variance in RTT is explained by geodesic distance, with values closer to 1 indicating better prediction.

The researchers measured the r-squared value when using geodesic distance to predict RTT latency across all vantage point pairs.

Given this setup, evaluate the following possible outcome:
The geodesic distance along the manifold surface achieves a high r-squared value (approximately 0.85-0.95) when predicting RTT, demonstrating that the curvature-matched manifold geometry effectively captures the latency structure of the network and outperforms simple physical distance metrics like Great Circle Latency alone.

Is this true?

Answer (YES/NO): NO